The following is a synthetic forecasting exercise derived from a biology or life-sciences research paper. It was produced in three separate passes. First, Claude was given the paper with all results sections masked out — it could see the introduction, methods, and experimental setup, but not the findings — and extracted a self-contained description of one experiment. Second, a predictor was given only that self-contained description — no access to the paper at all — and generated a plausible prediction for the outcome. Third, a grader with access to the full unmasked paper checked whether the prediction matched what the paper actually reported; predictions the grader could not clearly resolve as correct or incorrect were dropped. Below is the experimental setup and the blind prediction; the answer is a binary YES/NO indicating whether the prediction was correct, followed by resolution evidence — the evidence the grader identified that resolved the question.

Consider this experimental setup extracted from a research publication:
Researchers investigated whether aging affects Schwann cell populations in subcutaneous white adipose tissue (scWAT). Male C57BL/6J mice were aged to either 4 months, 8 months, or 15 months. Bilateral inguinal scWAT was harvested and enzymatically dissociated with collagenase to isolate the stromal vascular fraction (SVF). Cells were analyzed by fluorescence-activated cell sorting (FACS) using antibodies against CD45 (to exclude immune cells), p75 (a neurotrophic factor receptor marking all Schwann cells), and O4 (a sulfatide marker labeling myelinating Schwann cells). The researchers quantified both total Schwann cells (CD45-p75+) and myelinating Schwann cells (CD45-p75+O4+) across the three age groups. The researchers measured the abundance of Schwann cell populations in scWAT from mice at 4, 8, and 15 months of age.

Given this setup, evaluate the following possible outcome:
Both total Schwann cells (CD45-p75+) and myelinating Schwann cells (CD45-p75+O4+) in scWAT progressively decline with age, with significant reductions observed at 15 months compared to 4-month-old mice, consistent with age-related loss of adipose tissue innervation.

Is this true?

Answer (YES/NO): NO